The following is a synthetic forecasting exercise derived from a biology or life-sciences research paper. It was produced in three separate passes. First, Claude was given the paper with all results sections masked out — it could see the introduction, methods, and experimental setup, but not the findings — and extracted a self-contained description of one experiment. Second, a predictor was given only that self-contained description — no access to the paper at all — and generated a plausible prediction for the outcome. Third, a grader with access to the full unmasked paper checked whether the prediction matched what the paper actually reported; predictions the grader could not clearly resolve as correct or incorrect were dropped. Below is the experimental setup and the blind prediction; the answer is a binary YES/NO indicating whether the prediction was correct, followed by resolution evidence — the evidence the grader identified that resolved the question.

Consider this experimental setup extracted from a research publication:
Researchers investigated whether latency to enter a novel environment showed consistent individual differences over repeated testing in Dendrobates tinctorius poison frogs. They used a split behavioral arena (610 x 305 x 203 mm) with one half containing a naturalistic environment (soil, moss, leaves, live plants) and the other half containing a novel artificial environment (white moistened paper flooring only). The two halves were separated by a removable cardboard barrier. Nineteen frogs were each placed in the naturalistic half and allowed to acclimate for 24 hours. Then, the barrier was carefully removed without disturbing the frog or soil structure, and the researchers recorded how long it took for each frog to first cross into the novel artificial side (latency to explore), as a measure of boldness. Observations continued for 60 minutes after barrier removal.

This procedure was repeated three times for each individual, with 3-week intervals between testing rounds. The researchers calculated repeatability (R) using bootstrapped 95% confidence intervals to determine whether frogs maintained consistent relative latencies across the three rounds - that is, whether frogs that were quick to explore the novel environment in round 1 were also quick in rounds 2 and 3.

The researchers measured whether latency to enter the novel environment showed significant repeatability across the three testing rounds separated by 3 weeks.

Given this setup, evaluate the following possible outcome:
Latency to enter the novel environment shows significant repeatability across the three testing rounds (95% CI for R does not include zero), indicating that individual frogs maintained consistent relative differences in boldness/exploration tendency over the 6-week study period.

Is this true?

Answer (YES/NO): YES